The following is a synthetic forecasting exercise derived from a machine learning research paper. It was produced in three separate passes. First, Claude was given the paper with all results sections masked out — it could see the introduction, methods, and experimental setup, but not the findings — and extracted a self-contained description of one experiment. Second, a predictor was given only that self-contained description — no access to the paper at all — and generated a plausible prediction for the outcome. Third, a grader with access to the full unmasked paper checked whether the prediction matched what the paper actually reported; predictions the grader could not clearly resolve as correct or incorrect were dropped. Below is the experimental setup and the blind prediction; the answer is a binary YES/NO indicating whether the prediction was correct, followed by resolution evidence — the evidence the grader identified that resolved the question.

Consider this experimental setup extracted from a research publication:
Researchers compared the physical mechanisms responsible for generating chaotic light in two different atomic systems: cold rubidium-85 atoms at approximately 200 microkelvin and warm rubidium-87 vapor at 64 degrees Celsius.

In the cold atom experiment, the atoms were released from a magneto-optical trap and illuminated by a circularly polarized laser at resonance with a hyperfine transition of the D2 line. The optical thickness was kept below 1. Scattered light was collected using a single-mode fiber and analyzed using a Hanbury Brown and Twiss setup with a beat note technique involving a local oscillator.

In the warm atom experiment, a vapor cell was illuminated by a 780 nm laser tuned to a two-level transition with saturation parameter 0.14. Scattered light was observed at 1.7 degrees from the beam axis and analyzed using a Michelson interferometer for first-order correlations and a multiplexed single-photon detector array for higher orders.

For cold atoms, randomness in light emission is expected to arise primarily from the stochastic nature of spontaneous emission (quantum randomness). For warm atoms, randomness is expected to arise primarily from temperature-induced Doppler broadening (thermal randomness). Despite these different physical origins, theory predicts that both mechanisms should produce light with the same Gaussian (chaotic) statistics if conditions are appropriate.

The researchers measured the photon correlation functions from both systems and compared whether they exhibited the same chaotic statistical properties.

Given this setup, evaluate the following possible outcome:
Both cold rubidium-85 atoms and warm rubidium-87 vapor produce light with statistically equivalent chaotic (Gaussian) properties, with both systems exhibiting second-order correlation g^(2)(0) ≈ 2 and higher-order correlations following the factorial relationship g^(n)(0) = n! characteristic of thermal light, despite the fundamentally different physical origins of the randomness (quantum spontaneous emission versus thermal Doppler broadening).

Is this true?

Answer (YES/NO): YES